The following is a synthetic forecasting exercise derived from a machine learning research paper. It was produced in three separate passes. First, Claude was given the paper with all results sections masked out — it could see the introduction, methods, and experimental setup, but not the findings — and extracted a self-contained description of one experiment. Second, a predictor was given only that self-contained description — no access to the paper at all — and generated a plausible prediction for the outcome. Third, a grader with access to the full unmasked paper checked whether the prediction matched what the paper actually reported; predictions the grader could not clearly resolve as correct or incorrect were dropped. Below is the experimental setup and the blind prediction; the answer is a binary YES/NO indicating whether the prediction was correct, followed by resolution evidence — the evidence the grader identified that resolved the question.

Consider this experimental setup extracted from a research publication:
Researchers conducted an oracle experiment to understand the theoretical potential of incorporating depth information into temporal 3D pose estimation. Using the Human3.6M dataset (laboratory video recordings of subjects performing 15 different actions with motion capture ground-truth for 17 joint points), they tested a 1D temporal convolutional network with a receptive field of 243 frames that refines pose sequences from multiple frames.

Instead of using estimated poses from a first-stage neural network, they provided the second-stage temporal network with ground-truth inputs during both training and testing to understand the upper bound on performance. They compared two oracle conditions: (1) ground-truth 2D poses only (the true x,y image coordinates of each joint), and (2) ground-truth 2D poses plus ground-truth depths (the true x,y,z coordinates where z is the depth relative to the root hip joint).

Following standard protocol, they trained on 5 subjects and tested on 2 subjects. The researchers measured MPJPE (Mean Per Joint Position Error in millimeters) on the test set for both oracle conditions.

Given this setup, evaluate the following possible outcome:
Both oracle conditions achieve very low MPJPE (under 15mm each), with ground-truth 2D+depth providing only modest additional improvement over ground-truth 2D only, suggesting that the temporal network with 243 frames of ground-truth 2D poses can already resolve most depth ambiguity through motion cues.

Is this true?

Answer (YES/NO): NO